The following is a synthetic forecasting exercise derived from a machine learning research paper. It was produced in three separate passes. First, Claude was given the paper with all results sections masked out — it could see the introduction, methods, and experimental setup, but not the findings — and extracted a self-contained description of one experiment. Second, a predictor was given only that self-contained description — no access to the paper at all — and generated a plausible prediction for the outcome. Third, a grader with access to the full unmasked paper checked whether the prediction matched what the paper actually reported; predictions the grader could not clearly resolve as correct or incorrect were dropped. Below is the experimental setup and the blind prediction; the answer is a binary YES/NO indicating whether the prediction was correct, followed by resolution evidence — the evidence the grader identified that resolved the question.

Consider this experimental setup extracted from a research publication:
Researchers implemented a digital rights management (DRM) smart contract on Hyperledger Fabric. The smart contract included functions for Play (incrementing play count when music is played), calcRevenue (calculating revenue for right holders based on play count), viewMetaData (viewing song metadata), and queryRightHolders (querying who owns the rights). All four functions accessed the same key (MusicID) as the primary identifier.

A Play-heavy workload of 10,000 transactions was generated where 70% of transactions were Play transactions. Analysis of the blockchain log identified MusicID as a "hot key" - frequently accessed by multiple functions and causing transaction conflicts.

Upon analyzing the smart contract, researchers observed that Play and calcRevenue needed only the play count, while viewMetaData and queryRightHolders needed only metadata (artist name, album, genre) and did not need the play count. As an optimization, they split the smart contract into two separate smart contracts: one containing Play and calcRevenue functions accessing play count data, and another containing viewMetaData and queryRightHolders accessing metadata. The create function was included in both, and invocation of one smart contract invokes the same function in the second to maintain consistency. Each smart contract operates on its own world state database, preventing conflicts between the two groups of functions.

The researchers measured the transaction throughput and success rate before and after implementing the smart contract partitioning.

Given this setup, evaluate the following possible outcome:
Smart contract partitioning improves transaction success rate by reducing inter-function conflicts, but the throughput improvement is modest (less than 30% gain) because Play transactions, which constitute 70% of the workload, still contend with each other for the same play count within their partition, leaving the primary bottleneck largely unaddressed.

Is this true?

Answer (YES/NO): NO